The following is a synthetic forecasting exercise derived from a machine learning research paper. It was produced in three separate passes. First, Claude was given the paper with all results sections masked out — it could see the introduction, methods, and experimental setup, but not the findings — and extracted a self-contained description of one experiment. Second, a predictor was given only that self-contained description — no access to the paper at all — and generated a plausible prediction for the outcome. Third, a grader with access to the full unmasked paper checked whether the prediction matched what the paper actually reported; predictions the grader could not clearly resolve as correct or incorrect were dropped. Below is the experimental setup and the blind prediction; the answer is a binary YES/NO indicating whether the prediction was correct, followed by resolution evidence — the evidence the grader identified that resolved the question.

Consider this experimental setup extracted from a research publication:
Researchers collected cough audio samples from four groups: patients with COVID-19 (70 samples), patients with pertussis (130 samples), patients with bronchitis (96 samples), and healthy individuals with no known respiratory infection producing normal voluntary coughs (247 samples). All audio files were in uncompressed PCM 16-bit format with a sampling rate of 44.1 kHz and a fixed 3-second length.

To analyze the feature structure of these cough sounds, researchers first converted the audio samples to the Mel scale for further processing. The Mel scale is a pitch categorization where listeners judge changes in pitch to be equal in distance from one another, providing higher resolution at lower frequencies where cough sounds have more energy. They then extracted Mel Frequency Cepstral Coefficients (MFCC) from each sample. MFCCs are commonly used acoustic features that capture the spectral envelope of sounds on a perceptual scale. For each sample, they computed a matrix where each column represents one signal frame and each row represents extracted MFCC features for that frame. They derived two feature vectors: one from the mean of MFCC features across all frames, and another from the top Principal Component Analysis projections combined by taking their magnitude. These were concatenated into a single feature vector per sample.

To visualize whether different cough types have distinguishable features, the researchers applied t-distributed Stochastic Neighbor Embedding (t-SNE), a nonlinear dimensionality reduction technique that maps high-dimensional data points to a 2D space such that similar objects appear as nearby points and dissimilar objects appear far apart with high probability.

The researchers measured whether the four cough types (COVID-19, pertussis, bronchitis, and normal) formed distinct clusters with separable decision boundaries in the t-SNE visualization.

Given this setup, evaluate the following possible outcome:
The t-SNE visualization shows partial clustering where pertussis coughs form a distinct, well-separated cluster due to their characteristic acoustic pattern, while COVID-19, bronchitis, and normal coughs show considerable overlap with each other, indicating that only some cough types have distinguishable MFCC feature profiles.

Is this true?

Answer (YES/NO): NO